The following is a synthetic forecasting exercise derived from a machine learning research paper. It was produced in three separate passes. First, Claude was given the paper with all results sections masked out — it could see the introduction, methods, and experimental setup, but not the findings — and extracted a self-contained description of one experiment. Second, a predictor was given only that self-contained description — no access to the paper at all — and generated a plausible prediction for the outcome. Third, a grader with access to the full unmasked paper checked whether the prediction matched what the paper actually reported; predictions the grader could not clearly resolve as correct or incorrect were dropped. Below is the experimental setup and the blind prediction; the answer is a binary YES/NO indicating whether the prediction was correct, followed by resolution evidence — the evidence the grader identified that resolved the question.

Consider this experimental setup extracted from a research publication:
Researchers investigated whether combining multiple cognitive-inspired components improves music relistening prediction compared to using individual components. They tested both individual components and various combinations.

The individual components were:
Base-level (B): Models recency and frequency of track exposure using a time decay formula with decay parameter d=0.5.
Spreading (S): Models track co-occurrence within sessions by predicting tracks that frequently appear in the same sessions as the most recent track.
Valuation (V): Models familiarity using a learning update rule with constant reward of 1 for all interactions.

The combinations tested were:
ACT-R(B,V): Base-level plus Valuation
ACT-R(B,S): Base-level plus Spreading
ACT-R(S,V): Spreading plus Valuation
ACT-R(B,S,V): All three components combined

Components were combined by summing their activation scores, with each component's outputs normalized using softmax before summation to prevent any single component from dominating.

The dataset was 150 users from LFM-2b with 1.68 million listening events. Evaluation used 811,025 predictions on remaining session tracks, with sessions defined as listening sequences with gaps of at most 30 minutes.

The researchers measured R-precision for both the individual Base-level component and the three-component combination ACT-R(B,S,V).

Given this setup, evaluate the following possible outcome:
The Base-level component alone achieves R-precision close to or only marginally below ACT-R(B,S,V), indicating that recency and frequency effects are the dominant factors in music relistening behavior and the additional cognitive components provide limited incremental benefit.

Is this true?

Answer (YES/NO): NO